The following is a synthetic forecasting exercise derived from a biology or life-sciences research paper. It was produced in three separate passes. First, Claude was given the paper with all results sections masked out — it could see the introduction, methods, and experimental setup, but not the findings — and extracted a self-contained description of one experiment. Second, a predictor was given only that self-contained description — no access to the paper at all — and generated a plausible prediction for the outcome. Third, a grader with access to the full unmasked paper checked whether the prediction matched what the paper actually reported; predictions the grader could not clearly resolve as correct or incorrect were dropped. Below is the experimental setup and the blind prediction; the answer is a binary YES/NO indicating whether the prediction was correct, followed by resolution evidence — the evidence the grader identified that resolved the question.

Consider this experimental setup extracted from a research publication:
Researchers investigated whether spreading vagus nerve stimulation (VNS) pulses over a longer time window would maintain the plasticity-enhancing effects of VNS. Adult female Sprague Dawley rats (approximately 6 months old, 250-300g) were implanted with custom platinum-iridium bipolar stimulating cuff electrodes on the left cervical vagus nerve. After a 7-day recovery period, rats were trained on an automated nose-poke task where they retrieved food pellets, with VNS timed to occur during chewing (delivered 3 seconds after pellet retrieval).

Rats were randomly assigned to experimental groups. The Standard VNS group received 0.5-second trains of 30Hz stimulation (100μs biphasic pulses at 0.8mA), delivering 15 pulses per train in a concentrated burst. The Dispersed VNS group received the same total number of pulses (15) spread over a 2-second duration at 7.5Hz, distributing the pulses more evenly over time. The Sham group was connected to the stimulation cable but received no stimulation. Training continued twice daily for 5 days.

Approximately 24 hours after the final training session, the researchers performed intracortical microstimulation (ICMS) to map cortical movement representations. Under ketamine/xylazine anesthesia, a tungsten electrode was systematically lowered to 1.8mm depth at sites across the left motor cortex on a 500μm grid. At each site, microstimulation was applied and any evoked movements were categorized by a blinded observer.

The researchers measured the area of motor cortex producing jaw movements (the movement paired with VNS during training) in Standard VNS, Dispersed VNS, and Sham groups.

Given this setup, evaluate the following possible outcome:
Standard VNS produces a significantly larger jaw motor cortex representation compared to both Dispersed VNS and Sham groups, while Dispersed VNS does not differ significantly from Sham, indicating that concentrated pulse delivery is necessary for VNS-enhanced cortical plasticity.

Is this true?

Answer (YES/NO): NO